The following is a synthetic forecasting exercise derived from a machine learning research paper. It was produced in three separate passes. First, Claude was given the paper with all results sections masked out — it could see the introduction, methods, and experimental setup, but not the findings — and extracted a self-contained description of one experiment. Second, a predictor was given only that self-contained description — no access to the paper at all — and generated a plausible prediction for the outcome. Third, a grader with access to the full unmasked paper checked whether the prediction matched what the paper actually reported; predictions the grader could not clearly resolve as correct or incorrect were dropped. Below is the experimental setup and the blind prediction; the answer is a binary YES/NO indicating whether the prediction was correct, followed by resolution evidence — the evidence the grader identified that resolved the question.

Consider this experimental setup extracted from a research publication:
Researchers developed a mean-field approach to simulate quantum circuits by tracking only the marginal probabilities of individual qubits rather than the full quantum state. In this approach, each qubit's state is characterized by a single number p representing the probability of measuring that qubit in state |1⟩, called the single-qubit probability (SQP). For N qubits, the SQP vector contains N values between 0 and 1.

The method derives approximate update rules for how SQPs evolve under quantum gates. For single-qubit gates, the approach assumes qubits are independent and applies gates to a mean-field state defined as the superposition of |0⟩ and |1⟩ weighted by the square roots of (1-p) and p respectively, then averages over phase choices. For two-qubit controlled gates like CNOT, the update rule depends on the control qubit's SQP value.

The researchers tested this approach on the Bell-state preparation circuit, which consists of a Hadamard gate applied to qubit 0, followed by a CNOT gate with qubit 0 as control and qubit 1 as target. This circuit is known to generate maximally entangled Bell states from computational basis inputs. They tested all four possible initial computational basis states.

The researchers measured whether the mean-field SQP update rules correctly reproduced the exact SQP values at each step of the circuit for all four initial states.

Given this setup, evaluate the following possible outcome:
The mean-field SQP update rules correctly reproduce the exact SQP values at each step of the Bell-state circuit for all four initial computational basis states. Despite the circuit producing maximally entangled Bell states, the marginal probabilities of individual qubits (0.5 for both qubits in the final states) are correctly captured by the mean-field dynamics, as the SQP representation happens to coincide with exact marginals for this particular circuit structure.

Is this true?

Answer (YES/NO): YES